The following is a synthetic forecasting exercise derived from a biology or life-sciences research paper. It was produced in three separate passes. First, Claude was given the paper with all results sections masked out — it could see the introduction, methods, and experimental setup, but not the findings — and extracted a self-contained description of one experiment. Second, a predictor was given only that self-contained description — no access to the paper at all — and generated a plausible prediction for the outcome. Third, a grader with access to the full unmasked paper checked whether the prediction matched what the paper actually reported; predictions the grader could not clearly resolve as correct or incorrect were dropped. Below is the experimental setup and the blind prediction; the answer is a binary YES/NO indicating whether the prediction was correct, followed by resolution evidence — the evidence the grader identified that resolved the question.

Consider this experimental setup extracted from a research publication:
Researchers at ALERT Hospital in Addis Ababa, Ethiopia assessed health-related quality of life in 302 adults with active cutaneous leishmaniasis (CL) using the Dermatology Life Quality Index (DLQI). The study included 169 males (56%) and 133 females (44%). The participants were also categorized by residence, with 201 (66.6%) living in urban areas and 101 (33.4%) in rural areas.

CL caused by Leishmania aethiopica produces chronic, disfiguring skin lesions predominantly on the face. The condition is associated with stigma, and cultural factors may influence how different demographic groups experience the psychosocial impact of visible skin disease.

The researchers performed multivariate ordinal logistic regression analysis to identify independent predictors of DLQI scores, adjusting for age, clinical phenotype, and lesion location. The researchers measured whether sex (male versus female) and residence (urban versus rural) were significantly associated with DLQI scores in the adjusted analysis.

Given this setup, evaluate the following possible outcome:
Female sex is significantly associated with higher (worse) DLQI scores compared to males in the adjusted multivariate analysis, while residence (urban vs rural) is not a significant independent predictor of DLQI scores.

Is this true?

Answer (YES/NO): NO